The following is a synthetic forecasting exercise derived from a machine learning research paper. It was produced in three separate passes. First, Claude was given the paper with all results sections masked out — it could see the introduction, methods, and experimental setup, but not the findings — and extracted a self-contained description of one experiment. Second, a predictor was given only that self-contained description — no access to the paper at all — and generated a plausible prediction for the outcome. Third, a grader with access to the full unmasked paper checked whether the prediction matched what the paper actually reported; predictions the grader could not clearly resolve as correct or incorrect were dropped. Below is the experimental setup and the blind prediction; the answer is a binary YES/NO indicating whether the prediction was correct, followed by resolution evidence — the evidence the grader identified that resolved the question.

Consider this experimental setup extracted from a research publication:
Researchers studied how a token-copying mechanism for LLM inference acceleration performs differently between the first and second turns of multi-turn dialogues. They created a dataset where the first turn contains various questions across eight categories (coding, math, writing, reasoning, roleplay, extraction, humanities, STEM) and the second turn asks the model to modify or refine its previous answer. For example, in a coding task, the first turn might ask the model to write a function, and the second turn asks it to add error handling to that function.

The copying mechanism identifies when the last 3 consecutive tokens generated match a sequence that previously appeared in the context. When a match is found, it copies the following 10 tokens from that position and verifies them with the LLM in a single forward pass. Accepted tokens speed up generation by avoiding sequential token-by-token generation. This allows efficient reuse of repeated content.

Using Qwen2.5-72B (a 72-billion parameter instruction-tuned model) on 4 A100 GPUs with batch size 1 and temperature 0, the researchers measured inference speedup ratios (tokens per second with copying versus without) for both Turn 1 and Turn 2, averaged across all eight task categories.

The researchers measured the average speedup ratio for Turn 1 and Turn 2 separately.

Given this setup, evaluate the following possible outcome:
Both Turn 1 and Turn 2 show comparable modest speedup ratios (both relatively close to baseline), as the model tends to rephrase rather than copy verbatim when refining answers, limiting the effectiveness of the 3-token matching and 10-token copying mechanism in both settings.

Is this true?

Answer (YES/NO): NO